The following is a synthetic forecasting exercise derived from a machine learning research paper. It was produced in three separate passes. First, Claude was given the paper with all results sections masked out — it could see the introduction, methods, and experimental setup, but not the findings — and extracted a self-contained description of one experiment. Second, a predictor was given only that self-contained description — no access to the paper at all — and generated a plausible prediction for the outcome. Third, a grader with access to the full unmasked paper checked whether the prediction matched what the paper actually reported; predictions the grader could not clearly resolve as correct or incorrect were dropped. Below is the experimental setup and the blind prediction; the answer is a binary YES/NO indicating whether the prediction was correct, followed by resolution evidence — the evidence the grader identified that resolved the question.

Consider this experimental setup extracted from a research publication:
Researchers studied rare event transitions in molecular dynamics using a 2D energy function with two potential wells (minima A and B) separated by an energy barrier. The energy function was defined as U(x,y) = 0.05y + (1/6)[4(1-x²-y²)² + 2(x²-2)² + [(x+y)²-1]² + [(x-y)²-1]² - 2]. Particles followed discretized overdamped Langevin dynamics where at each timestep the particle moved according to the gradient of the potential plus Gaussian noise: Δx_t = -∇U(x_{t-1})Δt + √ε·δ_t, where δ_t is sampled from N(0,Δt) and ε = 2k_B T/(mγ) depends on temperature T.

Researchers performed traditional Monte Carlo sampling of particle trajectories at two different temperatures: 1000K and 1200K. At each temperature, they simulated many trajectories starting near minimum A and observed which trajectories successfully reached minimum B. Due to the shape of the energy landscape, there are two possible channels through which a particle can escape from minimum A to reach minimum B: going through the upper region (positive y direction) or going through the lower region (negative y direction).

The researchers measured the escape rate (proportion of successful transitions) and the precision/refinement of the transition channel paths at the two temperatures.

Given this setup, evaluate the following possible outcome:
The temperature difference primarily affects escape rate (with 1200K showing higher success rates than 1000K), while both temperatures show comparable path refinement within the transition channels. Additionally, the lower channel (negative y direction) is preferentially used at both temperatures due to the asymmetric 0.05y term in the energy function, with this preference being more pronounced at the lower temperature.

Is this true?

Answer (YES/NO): NO